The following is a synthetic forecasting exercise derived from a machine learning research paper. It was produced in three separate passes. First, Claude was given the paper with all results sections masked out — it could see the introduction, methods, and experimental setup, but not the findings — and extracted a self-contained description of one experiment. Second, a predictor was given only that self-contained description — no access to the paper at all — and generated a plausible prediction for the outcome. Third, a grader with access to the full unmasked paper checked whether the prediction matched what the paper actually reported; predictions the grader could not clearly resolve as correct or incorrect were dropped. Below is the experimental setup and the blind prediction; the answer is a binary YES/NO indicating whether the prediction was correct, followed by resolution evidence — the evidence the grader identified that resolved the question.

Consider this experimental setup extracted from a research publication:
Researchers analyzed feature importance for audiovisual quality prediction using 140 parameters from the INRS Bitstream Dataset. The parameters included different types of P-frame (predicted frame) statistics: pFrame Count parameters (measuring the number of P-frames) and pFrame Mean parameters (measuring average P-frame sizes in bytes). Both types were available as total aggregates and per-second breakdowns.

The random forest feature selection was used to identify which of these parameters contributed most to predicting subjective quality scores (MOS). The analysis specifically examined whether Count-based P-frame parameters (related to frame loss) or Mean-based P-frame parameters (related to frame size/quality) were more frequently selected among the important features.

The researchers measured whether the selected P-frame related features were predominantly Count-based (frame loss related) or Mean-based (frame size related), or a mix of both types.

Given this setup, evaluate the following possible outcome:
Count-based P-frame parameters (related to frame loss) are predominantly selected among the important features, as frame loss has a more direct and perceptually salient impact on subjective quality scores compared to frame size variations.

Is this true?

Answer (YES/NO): NO